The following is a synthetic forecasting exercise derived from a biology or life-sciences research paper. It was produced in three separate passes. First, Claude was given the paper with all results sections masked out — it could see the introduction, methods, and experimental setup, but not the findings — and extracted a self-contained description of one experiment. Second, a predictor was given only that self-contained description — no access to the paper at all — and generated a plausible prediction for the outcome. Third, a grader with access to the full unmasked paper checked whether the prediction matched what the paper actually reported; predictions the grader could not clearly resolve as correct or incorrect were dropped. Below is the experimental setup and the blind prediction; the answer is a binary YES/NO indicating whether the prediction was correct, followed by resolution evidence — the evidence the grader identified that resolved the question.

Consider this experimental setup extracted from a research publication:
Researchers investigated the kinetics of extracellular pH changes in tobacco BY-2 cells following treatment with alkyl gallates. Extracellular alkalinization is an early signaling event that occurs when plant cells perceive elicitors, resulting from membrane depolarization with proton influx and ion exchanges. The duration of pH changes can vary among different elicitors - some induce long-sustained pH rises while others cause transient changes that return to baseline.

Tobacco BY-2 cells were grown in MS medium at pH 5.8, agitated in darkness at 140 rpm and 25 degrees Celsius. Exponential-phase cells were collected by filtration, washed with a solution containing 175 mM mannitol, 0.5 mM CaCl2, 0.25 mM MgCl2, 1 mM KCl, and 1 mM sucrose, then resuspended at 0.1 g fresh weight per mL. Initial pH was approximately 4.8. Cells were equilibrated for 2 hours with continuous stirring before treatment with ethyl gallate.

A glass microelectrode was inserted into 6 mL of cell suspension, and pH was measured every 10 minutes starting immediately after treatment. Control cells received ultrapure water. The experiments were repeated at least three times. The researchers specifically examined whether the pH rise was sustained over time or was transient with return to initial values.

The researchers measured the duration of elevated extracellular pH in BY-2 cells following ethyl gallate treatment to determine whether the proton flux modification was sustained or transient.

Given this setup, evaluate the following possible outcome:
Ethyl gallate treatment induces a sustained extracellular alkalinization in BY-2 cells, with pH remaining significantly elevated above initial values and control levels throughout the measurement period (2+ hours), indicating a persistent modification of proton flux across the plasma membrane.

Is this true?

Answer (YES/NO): YES